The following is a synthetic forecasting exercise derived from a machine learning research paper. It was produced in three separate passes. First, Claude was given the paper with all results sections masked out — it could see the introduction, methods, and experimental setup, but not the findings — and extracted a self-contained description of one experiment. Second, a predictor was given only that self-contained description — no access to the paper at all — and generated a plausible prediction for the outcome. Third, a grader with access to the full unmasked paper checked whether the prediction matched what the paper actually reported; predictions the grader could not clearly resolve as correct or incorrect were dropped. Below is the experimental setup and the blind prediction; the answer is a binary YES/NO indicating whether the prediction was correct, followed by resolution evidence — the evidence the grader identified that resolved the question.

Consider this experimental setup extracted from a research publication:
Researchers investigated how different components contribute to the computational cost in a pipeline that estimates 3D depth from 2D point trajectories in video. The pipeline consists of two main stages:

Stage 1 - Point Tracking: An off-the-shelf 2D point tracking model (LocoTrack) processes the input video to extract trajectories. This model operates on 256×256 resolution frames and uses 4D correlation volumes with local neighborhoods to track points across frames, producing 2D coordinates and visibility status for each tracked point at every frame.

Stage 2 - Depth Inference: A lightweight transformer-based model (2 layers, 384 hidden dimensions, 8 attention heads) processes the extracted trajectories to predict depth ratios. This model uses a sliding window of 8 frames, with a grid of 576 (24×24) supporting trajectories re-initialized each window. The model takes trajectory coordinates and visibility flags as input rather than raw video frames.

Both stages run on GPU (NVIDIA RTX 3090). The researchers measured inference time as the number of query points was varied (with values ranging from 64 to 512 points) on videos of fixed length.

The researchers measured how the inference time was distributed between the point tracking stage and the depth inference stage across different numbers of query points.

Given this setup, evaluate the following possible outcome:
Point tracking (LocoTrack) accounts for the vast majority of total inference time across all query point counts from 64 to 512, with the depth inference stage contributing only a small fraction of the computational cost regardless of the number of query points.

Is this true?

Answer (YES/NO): YES